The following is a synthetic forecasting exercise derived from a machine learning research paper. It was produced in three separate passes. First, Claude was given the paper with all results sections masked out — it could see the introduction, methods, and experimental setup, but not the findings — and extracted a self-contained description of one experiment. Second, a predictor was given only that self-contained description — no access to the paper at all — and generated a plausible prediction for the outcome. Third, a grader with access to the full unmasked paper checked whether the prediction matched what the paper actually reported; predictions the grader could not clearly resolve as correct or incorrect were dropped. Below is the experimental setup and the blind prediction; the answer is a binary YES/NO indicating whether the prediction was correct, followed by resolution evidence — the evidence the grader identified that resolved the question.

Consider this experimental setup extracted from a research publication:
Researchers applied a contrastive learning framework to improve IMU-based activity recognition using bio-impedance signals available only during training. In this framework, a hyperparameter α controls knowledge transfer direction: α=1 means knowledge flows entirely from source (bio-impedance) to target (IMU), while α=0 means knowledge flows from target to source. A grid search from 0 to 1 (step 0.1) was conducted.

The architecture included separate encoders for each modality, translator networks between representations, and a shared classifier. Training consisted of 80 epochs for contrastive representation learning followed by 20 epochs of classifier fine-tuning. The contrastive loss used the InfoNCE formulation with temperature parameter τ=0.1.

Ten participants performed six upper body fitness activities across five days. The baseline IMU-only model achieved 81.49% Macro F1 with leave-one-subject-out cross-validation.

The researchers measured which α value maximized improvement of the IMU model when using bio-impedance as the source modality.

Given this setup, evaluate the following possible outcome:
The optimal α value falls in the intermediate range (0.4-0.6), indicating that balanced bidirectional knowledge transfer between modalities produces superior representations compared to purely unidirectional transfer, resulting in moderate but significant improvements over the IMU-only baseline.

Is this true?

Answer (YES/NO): NO